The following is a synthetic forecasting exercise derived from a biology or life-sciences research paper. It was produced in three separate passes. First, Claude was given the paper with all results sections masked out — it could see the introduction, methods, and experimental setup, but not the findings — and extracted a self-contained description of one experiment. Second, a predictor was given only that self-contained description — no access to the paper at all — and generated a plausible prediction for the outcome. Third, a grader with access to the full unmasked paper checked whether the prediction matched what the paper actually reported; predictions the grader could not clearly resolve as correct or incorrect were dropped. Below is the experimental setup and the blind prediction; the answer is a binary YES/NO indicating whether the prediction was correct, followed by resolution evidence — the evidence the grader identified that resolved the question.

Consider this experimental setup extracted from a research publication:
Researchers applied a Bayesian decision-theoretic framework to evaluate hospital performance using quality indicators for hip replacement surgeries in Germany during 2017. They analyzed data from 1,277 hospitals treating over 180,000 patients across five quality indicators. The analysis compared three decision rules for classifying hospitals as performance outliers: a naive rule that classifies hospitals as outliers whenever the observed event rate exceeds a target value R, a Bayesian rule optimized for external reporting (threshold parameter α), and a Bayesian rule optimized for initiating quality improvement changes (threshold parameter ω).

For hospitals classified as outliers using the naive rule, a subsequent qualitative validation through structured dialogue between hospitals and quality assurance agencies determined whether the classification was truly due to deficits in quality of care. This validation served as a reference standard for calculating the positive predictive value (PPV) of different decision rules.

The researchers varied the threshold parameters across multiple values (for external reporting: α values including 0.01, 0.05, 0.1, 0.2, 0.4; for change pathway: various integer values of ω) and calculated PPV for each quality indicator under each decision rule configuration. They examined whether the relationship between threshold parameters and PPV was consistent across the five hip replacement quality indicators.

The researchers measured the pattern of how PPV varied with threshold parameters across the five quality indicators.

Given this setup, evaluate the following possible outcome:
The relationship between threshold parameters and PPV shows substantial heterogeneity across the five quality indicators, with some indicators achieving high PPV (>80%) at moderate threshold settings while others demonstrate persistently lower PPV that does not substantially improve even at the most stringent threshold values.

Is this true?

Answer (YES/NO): NO